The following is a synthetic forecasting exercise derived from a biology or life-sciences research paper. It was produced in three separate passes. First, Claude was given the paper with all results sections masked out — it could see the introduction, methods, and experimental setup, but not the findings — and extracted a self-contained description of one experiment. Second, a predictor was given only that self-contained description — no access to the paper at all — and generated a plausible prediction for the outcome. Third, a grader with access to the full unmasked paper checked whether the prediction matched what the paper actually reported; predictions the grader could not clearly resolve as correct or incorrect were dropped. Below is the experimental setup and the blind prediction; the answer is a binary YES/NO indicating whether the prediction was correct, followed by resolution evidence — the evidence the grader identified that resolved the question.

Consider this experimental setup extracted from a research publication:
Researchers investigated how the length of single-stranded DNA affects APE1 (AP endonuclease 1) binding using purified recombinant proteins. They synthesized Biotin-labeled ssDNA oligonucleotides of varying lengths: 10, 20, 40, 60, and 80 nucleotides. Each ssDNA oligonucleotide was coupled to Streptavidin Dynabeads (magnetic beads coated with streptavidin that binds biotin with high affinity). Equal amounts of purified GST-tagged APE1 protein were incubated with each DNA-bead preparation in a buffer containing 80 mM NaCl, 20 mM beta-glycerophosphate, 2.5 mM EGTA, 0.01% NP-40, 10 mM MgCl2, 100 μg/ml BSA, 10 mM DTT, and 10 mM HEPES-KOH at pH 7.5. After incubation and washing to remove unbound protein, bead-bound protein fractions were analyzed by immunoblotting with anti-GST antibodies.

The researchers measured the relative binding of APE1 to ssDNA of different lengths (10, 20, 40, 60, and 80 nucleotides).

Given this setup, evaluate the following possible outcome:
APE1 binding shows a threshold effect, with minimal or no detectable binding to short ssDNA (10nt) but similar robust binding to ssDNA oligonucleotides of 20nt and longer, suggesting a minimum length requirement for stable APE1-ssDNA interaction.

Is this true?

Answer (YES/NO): NO